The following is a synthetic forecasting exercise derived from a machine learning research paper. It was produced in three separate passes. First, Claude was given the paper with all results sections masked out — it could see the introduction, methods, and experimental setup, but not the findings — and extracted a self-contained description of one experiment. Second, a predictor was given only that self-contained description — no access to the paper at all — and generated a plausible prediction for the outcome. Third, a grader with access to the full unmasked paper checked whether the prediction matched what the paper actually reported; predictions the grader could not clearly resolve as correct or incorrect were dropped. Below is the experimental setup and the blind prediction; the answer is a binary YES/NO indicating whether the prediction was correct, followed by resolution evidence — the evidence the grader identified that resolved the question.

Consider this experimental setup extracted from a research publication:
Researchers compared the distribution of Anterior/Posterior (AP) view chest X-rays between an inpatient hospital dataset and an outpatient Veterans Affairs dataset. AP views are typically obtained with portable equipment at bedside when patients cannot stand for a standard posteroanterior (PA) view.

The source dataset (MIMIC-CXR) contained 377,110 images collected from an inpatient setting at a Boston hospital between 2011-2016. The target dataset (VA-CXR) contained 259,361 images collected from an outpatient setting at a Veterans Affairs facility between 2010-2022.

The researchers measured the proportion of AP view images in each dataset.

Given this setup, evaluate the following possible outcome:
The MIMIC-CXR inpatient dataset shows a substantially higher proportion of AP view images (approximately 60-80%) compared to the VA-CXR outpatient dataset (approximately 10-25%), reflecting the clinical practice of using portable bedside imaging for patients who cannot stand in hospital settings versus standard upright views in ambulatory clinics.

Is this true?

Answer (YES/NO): NO